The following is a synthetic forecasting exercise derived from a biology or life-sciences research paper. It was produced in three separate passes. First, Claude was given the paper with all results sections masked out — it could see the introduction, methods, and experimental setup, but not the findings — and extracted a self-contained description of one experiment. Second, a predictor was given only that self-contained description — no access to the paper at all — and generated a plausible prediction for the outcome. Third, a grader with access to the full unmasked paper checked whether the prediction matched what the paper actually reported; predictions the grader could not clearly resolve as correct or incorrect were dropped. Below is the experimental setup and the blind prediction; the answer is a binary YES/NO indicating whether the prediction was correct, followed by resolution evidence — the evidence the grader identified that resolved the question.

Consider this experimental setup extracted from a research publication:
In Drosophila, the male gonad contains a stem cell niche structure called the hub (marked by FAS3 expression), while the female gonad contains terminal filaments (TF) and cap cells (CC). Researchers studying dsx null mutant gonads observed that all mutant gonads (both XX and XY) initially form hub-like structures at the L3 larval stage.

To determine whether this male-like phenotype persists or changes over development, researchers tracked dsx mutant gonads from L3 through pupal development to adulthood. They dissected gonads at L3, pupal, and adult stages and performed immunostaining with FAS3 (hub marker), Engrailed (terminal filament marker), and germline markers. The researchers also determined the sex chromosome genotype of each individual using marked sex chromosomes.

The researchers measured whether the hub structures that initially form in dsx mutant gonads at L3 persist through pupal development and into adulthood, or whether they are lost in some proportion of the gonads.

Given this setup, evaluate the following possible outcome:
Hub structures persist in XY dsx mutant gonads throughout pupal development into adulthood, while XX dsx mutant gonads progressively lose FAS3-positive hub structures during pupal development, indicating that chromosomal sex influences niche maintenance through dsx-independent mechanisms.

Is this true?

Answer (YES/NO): NO